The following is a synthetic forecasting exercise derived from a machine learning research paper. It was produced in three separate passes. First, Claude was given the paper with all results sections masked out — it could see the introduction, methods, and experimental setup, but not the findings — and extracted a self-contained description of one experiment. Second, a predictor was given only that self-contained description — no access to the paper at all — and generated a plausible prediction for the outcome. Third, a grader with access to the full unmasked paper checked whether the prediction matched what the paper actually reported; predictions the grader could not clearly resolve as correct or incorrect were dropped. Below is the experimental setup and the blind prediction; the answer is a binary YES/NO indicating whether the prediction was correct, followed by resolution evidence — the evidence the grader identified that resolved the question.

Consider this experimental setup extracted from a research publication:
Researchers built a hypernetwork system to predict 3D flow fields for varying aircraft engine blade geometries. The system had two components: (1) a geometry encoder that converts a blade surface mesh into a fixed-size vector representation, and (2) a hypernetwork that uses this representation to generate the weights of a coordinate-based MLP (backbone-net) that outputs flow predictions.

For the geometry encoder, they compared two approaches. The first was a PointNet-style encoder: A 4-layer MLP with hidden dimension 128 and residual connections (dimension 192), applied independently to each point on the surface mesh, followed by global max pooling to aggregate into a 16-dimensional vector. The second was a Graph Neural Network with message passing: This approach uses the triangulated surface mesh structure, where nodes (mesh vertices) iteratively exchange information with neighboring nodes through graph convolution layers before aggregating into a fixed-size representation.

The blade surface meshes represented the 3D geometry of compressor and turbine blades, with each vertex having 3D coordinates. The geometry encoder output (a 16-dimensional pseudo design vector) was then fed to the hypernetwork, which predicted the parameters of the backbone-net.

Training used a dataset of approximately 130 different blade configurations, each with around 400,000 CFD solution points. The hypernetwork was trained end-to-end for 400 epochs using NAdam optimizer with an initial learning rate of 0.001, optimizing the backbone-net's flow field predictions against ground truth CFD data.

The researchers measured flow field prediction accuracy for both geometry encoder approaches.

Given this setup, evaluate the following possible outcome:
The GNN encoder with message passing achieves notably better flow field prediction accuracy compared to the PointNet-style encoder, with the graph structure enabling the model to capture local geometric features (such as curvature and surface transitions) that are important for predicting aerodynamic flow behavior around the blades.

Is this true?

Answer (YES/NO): NO